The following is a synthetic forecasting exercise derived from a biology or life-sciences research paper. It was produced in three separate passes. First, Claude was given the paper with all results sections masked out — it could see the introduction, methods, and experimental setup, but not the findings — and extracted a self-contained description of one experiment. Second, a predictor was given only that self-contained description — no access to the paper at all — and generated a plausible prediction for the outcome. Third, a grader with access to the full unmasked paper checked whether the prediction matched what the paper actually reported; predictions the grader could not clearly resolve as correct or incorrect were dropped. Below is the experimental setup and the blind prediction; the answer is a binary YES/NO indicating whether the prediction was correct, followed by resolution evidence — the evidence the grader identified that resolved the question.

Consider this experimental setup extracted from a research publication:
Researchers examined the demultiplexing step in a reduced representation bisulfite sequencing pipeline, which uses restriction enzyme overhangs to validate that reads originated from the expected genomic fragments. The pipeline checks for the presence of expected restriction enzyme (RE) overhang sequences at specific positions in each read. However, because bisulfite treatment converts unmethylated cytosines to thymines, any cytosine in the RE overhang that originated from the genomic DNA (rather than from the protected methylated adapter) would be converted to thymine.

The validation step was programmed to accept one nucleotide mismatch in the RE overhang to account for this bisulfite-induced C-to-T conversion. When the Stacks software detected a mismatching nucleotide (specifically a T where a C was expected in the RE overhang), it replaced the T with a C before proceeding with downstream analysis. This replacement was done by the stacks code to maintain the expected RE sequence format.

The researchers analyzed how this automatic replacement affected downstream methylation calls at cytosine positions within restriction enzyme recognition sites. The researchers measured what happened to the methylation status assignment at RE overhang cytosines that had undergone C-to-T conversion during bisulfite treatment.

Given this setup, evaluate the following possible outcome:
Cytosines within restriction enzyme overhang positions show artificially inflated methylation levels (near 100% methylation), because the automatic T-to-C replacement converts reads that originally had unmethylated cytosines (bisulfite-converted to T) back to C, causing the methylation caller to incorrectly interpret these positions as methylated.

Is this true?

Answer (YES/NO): NO